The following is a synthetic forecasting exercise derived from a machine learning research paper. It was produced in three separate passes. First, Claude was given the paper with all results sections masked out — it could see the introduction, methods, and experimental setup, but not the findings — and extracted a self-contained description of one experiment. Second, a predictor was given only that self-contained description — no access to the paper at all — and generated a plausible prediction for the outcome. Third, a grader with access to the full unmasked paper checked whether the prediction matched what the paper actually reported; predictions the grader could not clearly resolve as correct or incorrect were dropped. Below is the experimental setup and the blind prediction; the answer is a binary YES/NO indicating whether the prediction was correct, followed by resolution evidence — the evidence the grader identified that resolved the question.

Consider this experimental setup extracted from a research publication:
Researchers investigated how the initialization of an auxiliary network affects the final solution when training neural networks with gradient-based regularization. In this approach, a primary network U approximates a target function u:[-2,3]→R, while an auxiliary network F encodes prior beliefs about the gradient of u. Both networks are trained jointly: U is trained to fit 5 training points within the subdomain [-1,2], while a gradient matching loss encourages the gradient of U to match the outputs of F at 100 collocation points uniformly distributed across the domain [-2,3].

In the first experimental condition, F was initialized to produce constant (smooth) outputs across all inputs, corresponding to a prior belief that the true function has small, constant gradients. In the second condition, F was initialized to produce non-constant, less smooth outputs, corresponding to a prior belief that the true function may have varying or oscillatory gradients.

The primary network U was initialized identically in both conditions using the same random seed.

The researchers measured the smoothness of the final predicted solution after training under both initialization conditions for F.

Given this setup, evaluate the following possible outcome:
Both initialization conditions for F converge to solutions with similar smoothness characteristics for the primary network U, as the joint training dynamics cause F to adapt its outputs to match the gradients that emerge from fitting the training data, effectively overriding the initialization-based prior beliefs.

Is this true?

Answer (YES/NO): NO